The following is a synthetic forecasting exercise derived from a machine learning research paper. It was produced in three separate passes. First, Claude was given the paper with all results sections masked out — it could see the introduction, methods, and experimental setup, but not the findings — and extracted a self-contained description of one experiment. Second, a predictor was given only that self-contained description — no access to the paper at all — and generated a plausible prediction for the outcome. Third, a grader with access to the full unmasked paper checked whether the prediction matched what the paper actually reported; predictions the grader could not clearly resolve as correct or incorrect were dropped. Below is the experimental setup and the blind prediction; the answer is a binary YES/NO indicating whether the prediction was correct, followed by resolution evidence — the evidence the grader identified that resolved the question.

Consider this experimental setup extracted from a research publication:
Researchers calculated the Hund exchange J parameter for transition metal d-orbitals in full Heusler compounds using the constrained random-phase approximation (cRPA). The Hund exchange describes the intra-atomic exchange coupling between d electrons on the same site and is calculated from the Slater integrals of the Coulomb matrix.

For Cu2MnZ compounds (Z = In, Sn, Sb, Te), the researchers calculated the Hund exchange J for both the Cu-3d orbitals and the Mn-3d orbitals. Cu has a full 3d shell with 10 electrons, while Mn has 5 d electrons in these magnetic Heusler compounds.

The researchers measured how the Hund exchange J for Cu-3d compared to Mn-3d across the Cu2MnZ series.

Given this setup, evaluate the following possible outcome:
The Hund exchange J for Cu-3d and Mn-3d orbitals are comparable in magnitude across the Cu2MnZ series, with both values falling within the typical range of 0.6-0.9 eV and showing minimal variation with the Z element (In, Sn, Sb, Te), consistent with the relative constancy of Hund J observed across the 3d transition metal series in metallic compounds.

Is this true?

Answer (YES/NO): NO